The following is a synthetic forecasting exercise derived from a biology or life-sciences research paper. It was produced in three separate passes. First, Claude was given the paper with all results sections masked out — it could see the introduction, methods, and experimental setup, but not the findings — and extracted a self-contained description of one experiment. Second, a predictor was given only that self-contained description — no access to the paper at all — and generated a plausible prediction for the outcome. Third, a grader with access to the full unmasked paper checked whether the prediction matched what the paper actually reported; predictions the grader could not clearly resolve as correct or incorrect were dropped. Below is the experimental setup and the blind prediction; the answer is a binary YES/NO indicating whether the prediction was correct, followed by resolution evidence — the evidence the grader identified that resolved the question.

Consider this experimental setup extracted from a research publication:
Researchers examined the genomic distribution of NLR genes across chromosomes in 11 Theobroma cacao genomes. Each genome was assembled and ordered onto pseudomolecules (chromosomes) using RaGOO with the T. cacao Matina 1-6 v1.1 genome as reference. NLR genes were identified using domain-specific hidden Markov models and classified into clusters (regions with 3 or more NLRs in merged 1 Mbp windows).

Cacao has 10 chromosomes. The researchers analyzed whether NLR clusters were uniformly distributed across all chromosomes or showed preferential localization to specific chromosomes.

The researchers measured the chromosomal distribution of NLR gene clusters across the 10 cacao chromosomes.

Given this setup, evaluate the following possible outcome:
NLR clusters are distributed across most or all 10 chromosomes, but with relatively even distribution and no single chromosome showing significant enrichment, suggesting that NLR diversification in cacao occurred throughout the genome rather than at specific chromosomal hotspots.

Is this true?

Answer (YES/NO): NO